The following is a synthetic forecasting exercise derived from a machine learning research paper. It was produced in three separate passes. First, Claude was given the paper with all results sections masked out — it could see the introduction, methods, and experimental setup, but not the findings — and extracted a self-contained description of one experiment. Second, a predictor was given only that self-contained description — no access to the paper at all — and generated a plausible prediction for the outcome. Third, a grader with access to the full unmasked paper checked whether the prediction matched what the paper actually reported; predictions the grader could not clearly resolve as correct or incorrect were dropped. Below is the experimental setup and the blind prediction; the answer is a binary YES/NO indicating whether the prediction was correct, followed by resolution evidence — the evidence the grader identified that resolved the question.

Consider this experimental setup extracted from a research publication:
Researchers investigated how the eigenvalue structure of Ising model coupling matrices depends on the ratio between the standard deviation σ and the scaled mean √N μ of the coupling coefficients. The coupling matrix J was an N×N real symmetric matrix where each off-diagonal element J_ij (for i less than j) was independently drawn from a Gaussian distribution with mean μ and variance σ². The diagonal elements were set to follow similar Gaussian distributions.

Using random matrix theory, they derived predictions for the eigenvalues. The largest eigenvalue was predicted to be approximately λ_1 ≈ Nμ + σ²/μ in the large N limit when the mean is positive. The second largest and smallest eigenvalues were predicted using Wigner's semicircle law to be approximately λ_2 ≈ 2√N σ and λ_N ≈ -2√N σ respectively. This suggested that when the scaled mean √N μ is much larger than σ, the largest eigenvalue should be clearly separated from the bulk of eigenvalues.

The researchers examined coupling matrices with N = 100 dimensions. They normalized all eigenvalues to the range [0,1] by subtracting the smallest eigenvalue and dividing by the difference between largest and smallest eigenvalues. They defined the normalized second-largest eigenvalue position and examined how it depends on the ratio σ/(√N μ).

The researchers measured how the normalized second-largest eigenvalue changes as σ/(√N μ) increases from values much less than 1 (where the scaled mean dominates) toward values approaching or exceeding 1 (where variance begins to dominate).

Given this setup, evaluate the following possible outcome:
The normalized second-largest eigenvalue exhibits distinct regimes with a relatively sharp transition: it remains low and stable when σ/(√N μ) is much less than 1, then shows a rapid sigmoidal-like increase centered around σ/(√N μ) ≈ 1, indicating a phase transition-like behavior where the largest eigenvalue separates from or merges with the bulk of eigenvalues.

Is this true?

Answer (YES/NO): NO